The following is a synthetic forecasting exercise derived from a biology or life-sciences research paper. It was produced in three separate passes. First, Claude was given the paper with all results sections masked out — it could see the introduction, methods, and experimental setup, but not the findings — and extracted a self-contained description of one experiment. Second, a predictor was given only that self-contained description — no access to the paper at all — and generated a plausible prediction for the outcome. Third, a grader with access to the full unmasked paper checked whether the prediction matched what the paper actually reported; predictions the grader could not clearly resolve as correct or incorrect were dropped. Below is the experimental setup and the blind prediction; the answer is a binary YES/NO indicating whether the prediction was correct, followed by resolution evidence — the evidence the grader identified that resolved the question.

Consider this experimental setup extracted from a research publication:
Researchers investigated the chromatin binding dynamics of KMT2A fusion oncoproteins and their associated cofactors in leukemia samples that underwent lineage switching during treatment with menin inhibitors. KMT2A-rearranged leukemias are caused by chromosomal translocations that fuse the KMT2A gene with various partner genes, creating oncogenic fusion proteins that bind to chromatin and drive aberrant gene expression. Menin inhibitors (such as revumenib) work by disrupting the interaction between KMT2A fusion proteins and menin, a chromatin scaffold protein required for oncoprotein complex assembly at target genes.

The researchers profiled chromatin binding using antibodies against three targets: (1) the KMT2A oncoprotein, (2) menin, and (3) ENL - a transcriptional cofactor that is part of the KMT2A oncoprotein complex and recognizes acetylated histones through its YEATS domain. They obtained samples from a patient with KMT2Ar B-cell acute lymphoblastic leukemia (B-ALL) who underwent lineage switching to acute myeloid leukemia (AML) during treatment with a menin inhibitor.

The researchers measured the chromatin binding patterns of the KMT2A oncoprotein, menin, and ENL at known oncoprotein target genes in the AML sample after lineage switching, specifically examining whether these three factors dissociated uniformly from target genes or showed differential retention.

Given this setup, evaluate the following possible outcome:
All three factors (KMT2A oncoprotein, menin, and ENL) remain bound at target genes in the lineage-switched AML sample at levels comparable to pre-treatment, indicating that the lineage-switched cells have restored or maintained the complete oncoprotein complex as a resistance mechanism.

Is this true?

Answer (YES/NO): NO